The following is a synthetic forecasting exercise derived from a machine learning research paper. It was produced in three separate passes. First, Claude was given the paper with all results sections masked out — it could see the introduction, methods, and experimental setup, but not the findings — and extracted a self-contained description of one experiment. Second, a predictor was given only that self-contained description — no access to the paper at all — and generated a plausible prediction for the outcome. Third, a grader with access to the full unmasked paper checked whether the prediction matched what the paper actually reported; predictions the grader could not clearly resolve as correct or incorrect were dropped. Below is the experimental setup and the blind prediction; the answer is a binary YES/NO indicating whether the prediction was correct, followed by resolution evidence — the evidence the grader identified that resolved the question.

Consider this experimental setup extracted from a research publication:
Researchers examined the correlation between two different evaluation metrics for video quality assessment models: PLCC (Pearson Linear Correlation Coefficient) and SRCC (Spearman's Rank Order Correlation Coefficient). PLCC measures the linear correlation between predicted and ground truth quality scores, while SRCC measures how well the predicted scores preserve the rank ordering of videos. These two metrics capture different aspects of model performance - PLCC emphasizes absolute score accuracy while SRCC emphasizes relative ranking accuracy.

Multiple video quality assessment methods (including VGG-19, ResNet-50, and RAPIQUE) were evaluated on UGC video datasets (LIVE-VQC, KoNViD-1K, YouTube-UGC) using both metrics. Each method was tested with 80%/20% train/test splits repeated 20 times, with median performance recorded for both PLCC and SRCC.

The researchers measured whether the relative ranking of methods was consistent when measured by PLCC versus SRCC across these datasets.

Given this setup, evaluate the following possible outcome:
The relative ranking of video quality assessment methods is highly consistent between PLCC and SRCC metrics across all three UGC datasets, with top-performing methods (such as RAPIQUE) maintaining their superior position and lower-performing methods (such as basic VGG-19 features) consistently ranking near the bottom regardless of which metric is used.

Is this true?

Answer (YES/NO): NO